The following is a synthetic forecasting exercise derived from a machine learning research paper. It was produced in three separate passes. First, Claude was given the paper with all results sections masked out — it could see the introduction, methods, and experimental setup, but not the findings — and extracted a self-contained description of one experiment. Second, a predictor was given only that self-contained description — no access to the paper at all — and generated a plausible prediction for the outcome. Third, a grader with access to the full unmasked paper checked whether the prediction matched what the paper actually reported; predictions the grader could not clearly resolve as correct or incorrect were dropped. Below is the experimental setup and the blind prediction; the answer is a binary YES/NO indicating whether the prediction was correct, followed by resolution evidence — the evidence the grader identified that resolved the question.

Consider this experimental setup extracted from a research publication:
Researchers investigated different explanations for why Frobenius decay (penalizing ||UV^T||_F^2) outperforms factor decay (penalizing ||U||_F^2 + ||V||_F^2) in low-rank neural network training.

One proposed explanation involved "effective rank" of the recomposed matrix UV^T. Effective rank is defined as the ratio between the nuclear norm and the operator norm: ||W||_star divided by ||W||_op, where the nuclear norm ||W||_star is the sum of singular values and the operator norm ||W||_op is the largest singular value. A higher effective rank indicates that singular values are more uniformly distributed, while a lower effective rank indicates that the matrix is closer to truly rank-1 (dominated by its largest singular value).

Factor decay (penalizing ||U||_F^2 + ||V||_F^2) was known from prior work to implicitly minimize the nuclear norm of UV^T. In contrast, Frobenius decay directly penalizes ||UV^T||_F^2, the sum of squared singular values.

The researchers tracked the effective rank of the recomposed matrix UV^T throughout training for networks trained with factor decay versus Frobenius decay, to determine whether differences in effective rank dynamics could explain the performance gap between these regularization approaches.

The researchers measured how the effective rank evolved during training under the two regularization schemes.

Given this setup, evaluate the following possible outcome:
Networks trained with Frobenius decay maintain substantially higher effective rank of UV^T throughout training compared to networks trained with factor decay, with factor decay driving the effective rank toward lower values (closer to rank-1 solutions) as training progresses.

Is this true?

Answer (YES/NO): NO